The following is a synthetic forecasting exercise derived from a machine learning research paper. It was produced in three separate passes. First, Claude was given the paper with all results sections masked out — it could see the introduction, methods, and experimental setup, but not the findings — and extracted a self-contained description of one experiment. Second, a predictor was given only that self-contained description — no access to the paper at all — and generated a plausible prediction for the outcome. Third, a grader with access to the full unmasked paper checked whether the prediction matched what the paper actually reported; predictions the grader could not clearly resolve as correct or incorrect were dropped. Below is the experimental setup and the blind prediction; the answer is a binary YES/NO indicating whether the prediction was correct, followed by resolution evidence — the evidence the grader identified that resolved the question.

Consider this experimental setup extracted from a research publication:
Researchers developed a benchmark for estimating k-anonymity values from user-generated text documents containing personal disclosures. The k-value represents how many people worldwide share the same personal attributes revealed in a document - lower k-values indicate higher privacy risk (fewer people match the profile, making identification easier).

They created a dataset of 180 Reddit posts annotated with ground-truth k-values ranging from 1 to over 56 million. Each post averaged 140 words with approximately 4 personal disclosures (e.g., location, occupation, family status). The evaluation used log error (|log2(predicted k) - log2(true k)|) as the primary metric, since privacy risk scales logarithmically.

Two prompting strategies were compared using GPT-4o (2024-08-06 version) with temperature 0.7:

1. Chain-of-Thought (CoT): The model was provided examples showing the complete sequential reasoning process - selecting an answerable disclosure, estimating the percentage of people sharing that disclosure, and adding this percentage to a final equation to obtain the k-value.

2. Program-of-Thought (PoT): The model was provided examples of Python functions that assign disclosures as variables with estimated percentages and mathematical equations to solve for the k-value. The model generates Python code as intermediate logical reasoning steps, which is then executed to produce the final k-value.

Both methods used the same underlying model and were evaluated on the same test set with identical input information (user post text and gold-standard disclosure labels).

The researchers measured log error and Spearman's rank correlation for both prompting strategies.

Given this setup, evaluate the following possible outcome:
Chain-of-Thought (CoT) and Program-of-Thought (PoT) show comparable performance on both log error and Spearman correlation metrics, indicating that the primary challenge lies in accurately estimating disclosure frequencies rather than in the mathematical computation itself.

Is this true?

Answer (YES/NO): NO